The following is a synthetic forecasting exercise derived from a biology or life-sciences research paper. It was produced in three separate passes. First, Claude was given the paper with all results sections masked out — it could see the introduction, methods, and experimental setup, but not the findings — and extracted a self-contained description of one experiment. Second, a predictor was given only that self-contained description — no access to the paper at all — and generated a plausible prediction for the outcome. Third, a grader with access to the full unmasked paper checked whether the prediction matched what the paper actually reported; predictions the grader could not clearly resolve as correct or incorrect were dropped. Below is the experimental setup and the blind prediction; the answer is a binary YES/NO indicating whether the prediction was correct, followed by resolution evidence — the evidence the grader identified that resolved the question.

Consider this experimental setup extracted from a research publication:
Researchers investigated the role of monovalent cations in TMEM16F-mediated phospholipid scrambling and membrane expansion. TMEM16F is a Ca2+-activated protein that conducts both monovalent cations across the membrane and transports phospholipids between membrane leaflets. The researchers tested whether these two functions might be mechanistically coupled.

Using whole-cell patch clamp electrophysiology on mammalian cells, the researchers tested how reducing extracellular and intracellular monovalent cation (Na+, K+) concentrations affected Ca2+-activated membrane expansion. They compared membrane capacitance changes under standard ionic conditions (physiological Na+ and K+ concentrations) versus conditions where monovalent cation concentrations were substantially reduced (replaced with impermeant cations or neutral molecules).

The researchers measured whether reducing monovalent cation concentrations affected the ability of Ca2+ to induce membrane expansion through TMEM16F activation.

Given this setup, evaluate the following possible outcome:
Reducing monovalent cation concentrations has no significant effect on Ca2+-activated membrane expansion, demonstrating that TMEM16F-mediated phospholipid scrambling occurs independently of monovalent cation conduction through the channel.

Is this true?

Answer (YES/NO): NO